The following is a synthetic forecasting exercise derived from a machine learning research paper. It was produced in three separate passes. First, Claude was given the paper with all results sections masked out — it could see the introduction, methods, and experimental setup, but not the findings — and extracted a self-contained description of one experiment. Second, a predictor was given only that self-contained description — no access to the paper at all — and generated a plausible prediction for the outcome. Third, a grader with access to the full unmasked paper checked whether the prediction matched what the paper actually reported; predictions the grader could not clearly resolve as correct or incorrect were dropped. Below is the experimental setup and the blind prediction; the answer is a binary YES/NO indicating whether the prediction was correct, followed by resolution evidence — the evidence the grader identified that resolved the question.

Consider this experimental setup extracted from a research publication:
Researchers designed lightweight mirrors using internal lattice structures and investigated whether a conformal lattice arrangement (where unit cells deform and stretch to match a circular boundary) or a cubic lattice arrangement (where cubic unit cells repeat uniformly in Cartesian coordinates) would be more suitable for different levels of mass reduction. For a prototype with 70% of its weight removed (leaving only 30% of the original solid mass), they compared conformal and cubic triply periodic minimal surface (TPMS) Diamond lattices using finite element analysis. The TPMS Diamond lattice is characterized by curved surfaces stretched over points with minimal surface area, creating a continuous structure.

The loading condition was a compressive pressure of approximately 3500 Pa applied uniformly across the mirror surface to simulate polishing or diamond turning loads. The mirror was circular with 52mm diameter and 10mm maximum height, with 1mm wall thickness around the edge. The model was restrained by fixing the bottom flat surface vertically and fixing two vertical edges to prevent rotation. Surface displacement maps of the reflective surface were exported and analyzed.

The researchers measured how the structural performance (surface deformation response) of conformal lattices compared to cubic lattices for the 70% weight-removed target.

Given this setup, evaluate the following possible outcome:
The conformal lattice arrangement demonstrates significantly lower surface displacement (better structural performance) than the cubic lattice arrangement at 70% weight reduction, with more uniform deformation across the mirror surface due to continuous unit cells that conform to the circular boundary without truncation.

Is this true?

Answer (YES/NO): NO